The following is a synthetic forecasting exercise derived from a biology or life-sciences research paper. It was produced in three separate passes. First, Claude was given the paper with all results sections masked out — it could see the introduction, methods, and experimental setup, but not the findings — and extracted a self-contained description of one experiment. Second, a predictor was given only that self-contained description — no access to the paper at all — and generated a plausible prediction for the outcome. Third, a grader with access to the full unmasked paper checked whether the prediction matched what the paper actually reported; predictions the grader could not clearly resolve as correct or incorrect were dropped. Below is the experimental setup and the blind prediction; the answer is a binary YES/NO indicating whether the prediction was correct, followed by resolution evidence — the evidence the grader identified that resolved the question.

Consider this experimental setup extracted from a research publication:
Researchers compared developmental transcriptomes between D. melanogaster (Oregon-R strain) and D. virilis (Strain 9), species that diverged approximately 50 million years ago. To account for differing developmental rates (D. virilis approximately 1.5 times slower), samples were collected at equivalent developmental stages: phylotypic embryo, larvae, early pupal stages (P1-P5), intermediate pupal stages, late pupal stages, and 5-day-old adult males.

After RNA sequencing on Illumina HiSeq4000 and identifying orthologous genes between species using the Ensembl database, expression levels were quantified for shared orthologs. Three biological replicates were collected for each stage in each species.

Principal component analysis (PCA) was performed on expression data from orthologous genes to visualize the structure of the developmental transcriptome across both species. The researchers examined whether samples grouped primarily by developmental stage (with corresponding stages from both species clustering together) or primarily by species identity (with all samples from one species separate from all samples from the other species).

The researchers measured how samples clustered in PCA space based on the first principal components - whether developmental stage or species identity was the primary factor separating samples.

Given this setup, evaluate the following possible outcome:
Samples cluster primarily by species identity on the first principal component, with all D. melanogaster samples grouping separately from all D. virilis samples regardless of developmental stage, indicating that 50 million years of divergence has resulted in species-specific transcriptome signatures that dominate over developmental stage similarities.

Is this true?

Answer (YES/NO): NO